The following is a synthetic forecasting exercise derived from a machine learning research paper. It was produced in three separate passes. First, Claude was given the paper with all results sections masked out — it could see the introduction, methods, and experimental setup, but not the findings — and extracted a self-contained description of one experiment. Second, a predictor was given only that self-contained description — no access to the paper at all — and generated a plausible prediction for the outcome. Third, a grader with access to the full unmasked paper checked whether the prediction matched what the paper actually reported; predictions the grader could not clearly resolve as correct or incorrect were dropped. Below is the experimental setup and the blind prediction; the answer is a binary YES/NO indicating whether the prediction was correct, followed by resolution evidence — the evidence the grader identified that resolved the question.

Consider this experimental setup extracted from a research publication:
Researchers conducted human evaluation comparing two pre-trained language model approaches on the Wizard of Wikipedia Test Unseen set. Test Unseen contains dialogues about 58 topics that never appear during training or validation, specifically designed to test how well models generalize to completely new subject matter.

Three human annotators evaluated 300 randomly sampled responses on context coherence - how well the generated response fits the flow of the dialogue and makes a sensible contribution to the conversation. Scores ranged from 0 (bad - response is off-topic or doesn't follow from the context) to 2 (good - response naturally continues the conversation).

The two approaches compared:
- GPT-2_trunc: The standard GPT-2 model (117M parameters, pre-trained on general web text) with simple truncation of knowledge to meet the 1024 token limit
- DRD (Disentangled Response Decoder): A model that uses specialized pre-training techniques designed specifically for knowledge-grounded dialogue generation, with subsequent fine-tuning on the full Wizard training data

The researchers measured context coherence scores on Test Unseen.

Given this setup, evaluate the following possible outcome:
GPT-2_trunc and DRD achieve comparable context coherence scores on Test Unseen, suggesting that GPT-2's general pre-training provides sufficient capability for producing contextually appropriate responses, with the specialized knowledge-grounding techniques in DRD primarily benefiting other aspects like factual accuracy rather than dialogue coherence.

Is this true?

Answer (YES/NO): YES